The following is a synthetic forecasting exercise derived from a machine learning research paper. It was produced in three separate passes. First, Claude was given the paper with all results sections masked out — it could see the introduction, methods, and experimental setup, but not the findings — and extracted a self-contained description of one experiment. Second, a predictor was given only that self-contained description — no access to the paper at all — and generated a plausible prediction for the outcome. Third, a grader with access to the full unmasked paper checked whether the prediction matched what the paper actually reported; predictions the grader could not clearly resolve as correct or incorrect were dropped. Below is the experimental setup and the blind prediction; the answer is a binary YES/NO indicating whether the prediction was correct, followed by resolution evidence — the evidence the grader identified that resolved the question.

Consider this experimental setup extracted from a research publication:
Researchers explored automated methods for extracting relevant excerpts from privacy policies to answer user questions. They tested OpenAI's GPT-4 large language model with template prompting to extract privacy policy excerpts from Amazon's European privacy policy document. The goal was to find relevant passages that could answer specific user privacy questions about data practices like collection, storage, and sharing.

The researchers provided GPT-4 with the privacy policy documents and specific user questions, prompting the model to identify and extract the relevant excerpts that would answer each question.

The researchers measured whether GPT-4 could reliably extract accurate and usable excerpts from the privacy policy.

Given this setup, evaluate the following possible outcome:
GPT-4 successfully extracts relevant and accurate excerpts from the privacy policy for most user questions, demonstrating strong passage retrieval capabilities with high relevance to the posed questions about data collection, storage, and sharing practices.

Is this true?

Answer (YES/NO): NO